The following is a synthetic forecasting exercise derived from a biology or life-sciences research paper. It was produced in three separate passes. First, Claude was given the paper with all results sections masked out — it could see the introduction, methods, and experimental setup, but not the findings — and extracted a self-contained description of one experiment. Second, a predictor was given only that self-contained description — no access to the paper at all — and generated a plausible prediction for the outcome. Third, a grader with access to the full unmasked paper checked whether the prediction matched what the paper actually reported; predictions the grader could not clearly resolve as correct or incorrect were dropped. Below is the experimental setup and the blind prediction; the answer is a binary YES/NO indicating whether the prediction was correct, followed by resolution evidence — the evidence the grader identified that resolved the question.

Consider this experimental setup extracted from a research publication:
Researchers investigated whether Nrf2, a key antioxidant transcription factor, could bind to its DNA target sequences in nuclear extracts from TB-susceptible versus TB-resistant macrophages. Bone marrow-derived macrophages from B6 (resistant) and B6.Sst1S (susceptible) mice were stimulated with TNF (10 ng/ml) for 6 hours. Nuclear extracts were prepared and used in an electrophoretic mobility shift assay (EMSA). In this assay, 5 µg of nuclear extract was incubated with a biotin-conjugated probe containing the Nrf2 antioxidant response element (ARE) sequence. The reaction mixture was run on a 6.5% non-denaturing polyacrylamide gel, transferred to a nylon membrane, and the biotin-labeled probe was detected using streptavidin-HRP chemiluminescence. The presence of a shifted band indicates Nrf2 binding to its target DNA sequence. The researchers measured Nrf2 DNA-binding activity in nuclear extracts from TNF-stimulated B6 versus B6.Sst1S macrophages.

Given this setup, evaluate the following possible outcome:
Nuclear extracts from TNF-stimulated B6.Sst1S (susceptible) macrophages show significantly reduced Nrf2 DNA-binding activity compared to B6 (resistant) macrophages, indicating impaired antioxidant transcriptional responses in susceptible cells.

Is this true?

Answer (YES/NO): YES